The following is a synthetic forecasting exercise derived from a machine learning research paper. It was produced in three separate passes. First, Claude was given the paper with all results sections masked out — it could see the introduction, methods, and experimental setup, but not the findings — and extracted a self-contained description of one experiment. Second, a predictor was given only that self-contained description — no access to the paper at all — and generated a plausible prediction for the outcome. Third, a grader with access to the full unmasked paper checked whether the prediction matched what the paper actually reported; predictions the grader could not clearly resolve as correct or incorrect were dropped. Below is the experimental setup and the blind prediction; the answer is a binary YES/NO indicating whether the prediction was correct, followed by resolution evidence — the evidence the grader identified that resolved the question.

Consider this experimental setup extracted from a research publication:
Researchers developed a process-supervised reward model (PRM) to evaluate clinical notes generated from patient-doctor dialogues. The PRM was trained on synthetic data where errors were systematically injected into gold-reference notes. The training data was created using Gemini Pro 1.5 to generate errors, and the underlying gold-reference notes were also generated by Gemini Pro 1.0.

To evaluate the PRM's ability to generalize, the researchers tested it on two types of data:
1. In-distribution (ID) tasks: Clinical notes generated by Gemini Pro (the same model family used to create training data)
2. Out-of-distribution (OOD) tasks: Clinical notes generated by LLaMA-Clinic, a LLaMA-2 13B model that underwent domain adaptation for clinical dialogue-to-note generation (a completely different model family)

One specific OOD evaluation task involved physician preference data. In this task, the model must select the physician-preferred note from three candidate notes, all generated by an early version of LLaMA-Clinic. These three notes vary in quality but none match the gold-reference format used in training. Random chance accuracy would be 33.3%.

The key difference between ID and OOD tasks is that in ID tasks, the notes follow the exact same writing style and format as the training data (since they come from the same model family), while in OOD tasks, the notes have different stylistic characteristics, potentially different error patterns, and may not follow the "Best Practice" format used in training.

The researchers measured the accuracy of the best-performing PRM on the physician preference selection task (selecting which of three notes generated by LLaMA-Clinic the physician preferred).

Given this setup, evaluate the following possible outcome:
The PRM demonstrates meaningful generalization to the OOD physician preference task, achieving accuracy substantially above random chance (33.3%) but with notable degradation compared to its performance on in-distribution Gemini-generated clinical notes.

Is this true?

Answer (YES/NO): YES